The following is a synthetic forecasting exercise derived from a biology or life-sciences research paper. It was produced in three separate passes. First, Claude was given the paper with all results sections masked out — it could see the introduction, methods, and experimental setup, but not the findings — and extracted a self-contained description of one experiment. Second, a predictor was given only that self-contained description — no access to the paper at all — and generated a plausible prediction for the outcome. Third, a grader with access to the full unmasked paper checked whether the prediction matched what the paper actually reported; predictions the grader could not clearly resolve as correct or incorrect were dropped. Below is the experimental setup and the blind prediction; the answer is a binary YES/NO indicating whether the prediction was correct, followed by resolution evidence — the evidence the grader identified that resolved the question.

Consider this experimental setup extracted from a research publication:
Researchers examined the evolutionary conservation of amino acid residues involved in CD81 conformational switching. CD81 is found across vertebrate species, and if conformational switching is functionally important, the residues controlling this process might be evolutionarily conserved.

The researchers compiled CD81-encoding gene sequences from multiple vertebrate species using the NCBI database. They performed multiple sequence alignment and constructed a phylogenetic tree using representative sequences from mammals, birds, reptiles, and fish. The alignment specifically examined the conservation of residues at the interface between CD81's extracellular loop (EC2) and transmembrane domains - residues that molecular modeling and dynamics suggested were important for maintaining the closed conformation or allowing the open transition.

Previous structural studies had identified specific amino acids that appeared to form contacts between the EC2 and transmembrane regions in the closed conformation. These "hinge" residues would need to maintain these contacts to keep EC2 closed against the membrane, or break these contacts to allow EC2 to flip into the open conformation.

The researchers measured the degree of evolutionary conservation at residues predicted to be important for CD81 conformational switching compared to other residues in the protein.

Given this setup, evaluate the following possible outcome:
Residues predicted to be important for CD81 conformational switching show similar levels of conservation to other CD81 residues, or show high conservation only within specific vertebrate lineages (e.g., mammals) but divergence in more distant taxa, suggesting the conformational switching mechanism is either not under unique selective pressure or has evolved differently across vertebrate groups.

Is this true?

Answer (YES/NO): NO